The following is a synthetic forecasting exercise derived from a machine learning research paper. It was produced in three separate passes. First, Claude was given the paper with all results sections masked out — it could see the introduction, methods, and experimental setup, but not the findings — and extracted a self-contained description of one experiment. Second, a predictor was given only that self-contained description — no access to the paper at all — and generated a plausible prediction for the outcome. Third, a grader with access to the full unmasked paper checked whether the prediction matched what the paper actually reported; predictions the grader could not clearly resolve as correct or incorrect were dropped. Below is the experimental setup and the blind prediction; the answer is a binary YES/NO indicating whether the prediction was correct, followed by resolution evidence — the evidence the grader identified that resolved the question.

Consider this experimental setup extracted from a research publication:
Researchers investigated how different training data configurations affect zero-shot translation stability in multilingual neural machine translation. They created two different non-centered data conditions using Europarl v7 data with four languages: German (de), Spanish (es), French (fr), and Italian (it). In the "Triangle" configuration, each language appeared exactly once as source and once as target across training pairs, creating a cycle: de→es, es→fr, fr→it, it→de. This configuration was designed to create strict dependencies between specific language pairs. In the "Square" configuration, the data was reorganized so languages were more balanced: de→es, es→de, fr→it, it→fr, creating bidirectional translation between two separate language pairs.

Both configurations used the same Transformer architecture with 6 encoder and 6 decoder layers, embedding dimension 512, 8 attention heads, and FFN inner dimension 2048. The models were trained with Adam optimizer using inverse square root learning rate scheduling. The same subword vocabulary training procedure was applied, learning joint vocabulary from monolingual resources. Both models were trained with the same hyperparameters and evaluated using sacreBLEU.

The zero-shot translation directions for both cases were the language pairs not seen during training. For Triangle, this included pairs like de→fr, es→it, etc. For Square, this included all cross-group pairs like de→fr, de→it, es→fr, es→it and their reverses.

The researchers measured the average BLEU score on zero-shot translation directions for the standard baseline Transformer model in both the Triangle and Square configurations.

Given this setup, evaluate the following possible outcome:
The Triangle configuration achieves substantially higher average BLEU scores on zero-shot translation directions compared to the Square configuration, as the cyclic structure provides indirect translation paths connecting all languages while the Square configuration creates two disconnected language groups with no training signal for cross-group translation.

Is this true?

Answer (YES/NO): NO